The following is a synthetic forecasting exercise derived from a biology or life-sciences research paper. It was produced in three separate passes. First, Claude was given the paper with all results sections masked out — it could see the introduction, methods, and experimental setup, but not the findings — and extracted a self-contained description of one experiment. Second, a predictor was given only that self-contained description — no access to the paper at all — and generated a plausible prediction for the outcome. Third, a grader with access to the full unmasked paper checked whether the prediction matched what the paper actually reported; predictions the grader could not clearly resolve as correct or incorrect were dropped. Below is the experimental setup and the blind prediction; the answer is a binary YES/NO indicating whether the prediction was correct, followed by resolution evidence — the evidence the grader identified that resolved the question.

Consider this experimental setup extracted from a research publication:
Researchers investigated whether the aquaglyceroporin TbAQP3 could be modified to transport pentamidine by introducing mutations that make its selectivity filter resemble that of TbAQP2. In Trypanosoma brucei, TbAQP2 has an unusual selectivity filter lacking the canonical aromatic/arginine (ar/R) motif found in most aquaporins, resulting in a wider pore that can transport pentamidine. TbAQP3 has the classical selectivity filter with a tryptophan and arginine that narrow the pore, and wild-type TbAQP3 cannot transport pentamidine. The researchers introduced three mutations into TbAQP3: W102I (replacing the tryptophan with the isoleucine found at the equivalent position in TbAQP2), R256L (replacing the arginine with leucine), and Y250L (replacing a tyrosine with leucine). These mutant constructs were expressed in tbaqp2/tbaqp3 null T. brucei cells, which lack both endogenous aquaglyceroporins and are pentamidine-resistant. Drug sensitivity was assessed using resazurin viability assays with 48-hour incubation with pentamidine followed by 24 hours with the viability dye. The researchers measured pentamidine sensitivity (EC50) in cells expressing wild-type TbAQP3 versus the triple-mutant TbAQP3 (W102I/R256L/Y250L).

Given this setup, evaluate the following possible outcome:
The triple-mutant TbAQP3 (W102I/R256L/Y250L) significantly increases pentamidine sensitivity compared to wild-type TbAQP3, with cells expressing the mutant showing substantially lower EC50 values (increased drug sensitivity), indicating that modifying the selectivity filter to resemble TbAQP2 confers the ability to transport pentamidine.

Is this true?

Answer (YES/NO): YES